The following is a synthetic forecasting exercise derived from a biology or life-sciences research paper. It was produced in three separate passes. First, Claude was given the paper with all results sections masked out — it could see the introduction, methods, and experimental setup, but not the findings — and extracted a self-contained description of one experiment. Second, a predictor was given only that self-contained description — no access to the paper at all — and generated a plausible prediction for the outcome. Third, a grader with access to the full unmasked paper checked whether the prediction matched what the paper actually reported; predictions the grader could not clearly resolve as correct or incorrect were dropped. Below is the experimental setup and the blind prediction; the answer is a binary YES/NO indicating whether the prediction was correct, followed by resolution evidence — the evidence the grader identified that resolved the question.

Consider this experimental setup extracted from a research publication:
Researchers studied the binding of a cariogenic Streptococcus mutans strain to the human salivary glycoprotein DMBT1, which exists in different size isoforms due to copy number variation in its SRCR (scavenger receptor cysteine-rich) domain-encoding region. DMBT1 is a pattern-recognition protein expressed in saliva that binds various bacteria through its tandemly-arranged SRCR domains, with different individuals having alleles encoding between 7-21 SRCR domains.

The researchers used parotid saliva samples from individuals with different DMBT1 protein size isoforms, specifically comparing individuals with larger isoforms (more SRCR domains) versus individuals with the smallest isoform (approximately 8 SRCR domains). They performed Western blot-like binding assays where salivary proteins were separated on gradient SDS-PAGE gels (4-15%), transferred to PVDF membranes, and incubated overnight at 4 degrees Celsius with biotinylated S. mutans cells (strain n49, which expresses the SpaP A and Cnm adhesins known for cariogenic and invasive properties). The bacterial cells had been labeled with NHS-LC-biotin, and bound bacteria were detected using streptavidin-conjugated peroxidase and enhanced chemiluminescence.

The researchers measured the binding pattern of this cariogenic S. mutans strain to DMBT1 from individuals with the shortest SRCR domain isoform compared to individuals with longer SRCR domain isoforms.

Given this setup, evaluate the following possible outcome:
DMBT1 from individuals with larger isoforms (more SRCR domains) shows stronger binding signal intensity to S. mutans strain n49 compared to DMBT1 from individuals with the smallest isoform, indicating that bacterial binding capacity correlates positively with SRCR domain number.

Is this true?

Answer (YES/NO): YES